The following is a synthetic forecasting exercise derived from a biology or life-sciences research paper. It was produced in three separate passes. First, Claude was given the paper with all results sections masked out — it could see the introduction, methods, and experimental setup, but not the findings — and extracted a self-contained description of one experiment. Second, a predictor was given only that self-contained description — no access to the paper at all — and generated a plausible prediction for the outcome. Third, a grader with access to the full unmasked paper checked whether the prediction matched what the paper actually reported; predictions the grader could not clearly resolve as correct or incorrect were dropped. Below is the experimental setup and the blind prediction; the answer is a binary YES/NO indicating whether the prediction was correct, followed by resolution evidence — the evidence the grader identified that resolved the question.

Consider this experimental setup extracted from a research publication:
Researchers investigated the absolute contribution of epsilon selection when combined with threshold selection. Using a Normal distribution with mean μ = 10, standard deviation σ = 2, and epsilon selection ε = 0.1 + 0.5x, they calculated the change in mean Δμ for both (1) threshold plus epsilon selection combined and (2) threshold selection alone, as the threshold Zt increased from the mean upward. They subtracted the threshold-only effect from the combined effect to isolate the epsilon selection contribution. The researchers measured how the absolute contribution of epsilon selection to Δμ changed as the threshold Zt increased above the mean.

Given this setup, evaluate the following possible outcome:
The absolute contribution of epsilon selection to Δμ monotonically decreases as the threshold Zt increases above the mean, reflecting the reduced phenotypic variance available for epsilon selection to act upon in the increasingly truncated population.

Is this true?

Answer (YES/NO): YES